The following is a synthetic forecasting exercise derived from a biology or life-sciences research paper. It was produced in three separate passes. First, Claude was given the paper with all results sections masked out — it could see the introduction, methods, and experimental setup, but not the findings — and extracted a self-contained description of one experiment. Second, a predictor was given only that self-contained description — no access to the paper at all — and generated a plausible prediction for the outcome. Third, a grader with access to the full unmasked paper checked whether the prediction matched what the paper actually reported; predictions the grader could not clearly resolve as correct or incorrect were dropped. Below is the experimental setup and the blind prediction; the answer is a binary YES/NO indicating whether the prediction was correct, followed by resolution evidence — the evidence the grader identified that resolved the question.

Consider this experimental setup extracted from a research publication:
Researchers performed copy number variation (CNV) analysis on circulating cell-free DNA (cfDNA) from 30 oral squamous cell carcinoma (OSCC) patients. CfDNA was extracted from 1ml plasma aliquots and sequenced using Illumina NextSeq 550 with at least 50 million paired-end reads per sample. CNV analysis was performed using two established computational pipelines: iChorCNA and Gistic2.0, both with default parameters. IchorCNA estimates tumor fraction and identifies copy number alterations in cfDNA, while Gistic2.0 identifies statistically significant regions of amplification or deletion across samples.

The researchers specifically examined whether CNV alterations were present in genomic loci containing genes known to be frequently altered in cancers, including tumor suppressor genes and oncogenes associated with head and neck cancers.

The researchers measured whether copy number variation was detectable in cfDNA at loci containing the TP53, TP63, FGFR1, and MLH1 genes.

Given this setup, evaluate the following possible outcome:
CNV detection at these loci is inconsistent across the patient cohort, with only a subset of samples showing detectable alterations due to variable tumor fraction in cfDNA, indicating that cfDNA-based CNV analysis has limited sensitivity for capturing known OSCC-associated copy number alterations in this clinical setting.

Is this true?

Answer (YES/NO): NO